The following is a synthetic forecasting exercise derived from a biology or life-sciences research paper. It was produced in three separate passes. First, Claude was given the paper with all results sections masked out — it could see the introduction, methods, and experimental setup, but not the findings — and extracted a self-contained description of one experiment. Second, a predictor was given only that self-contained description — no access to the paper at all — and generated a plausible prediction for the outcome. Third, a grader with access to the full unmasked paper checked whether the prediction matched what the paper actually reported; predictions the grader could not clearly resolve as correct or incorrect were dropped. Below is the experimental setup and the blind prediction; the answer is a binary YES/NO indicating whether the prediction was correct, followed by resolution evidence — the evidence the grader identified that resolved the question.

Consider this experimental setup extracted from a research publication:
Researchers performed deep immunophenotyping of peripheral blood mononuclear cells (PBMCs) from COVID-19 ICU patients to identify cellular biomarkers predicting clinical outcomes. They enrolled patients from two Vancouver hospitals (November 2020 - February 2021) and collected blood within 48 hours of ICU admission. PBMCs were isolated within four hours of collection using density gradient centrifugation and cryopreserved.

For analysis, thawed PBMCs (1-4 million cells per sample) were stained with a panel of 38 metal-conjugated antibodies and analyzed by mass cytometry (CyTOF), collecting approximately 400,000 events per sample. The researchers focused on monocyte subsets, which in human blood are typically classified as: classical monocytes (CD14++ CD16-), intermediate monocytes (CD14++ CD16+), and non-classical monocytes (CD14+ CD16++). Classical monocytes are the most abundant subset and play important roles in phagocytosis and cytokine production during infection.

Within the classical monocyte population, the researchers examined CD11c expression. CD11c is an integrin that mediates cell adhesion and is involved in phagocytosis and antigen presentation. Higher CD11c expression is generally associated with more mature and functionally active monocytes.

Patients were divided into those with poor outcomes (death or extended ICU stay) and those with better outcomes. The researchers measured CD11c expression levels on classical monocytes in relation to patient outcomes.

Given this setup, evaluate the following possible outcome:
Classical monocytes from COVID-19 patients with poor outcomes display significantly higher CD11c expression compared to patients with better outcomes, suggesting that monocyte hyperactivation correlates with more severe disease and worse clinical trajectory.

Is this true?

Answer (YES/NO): NO